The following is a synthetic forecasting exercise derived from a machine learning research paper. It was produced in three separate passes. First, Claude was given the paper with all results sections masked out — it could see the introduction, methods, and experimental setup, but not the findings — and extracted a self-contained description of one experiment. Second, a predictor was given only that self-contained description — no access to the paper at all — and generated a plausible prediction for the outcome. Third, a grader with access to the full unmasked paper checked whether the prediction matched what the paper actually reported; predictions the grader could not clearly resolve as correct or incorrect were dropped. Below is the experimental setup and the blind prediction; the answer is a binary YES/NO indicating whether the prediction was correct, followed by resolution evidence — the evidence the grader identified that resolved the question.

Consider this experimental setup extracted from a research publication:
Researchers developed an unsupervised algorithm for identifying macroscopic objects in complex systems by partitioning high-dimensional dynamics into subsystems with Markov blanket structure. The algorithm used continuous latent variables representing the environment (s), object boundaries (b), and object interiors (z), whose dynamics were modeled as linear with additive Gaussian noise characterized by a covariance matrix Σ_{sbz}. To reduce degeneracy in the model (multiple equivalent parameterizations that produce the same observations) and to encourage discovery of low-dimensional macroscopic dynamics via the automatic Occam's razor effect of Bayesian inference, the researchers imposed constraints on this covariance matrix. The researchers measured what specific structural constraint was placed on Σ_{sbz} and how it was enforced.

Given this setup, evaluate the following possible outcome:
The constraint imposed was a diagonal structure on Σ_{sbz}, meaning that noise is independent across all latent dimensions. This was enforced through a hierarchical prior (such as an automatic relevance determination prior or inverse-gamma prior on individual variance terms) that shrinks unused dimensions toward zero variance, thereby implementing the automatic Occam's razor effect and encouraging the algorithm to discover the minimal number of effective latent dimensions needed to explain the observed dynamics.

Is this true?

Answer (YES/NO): NO